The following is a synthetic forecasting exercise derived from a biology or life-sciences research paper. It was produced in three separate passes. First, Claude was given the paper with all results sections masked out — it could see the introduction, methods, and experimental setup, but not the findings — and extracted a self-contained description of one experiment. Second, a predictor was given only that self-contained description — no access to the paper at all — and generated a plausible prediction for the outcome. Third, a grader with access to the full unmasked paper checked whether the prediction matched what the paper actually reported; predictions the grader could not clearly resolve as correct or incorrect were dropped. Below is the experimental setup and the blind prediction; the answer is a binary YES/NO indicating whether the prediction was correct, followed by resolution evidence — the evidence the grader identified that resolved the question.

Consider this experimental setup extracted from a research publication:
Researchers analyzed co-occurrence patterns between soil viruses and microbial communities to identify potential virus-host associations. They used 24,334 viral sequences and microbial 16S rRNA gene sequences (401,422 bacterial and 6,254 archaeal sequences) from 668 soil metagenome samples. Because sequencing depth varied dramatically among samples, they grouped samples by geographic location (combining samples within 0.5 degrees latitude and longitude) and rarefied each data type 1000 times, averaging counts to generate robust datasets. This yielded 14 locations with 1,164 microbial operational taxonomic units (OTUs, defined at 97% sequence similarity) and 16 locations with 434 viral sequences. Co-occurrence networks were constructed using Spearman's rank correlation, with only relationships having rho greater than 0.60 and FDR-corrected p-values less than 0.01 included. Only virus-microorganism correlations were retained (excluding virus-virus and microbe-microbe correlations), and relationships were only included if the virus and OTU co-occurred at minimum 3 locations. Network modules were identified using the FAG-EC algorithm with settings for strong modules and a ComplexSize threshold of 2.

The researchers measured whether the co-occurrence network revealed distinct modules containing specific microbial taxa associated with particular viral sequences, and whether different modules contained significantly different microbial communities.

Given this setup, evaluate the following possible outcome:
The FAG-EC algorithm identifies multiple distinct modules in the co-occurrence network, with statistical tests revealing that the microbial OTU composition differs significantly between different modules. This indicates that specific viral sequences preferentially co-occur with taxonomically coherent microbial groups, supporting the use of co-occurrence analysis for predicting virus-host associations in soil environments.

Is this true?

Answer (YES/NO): YES